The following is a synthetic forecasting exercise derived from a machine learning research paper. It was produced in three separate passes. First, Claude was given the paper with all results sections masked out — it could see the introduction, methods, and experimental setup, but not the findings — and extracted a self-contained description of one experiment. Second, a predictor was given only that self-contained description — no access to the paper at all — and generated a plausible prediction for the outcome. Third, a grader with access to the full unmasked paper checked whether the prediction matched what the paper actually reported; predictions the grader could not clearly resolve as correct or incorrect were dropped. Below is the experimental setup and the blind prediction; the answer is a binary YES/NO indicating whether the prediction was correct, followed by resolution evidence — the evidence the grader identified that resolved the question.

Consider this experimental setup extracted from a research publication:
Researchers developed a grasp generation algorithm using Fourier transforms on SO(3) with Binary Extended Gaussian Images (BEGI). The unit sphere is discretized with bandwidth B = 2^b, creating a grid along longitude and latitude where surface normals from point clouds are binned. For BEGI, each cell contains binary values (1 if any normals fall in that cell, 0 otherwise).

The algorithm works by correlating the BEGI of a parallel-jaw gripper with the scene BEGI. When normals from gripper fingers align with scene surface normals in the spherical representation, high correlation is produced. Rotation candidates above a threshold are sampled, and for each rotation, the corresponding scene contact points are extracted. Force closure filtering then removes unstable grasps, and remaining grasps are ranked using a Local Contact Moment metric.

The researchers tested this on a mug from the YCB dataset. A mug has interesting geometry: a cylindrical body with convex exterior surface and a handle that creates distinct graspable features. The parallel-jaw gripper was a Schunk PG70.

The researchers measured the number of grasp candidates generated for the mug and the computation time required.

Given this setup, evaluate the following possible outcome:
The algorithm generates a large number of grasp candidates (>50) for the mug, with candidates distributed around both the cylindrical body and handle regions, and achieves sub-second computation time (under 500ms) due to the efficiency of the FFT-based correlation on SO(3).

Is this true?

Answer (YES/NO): NO